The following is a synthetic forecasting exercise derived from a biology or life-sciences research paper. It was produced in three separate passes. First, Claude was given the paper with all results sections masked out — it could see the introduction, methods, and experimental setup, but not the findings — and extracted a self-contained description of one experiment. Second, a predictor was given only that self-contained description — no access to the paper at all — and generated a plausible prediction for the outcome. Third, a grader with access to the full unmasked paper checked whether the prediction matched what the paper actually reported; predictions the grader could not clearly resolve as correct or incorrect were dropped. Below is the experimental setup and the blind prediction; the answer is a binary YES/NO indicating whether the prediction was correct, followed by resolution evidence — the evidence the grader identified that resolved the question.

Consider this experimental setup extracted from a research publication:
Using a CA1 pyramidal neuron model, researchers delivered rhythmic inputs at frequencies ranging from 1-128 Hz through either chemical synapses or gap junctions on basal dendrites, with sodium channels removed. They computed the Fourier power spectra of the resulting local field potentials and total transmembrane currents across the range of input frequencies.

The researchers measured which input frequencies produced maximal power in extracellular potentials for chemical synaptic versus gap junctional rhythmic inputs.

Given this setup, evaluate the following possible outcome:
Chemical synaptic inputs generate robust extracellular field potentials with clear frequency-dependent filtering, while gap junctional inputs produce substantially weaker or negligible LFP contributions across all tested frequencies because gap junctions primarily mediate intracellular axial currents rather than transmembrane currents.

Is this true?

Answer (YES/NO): NO